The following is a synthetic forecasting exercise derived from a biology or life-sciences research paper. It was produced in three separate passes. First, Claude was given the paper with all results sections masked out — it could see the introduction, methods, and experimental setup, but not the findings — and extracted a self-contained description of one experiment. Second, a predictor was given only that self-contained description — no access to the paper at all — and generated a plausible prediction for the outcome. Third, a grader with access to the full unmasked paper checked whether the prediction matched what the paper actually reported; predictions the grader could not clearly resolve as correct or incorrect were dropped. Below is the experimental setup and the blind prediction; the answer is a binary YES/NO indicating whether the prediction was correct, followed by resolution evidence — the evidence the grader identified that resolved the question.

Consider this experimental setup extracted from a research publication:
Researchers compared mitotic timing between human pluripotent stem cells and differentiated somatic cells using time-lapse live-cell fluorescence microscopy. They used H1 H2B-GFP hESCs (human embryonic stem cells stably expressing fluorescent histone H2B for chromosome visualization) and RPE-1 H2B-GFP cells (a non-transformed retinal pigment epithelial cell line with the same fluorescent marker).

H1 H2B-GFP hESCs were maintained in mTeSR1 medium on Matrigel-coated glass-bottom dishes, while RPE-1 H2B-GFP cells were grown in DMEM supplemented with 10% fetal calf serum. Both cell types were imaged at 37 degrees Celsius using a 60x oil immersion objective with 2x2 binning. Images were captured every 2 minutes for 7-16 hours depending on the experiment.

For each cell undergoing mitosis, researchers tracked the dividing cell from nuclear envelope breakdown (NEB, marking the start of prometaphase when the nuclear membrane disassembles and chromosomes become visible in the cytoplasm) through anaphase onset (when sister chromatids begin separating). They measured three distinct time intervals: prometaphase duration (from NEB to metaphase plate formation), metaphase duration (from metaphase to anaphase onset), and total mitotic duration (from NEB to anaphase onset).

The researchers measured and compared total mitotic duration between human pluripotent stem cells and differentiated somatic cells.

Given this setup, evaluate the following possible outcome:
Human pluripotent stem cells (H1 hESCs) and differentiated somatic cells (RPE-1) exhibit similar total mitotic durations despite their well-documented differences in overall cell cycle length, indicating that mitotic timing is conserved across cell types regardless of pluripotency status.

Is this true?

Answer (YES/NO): NO